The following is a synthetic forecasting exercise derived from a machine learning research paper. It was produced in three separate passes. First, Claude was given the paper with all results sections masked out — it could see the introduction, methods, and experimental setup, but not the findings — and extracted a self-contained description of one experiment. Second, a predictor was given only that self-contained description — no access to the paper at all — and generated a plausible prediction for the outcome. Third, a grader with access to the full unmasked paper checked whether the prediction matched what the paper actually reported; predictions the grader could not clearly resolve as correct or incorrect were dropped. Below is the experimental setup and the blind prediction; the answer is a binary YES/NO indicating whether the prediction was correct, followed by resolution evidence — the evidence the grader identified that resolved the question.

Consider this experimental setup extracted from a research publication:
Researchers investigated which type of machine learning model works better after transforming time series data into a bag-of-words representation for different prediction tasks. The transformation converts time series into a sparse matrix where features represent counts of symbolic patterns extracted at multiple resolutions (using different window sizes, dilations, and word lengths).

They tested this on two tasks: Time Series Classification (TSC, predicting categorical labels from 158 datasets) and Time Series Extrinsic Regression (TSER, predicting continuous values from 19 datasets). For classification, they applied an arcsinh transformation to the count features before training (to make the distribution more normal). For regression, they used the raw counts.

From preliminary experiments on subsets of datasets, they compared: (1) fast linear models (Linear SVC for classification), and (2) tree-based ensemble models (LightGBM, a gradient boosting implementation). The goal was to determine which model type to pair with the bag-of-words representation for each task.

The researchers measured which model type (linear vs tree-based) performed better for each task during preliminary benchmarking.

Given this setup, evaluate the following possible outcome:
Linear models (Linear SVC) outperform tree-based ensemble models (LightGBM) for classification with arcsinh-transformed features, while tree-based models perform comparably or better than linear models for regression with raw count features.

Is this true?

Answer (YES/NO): YES